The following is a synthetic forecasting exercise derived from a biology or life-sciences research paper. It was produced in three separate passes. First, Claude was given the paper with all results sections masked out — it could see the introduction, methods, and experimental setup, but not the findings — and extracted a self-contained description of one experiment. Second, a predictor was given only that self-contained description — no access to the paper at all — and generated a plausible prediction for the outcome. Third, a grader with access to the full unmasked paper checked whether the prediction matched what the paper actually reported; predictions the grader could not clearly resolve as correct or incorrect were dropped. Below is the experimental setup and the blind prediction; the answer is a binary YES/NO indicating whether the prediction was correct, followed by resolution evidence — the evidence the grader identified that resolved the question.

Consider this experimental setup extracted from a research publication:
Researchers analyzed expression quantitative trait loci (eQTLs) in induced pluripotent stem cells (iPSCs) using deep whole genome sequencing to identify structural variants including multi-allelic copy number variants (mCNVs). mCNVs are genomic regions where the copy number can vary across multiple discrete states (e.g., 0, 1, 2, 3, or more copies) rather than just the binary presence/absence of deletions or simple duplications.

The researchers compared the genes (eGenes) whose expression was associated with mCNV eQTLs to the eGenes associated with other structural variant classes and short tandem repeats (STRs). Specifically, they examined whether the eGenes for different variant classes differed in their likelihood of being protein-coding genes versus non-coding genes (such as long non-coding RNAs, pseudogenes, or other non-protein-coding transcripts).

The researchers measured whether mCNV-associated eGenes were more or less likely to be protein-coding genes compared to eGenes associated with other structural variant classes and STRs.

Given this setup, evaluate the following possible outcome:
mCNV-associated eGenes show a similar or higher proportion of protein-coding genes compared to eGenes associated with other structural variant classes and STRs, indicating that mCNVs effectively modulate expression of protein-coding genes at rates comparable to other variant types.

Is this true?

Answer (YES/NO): NO